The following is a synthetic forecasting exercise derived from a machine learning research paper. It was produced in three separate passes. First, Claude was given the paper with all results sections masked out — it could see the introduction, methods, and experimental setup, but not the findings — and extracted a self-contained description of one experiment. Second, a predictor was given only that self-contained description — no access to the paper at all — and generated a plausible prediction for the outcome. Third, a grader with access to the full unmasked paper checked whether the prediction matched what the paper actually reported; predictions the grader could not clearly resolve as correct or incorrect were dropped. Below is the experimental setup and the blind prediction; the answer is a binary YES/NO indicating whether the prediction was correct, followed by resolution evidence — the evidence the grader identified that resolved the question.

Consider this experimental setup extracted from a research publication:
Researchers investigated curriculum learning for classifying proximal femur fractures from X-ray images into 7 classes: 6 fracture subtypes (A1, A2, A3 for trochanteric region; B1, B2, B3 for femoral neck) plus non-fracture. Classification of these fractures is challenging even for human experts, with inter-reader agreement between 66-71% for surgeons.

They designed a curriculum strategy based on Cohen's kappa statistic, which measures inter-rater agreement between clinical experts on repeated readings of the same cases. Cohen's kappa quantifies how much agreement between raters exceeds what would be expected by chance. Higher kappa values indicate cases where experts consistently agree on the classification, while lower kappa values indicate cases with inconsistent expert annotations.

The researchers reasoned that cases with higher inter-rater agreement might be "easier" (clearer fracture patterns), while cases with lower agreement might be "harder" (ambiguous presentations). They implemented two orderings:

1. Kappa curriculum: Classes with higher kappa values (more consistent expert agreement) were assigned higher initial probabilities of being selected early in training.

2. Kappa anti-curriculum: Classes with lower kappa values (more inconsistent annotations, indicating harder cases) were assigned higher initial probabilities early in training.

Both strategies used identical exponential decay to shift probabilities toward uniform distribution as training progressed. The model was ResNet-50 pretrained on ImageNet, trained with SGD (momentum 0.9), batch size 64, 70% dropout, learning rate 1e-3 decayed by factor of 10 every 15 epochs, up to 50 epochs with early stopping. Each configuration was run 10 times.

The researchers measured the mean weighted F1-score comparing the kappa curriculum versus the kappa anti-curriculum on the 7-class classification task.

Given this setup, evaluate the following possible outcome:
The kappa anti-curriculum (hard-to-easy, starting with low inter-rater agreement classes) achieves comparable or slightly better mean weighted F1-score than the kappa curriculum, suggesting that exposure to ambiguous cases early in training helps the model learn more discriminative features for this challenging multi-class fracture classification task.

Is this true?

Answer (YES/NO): NO